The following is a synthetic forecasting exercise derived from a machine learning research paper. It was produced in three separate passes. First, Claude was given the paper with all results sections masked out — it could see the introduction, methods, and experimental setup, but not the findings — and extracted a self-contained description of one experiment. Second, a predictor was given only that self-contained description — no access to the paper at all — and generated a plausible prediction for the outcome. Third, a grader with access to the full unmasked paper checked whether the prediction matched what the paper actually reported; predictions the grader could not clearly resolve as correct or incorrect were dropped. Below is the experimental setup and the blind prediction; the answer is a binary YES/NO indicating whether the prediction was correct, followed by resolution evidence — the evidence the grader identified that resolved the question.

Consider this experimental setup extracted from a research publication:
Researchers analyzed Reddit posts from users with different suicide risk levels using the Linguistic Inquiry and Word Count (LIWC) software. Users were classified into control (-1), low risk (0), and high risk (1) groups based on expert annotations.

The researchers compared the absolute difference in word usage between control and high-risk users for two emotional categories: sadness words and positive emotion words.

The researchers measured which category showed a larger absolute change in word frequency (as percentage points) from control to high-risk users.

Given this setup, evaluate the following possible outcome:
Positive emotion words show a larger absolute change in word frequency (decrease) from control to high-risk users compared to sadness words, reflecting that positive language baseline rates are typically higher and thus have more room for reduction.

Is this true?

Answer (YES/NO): NO